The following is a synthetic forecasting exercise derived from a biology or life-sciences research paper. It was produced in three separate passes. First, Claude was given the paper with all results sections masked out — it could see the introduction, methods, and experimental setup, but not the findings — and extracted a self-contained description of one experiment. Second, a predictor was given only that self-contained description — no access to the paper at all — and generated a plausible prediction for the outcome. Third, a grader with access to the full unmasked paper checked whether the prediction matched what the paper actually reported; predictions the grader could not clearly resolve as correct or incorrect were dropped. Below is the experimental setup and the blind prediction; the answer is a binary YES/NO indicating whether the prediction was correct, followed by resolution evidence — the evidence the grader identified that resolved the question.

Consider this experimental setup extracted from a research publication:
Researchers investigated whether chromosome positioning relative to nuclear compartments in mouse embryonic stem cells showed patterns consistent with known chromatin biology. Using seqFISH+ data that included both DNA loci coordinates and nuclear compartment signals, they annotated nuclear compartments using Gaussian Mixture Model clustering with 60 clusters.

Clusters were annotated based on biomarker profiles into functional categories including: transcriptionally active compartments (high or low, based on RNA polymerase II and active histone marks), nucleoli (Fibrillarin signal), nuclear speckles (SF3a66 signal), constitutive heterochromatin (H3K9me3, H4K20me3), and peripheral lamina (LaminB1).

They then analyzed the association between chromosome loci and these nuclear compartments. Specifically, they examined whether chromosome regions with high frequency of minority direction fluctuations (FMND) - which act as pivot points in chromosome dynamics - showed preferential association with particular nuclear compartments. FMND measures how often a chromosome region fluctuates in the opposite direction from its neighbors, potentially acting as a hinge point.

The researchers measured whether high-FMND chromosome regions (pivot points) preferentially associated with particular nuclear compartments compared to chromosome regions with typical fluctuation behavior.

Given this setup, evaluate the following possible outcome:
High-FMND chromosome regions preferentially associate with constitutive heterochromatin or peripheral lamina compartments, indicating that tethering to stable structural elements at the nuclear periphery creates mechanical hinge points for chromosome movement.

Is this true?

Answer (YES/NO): NO